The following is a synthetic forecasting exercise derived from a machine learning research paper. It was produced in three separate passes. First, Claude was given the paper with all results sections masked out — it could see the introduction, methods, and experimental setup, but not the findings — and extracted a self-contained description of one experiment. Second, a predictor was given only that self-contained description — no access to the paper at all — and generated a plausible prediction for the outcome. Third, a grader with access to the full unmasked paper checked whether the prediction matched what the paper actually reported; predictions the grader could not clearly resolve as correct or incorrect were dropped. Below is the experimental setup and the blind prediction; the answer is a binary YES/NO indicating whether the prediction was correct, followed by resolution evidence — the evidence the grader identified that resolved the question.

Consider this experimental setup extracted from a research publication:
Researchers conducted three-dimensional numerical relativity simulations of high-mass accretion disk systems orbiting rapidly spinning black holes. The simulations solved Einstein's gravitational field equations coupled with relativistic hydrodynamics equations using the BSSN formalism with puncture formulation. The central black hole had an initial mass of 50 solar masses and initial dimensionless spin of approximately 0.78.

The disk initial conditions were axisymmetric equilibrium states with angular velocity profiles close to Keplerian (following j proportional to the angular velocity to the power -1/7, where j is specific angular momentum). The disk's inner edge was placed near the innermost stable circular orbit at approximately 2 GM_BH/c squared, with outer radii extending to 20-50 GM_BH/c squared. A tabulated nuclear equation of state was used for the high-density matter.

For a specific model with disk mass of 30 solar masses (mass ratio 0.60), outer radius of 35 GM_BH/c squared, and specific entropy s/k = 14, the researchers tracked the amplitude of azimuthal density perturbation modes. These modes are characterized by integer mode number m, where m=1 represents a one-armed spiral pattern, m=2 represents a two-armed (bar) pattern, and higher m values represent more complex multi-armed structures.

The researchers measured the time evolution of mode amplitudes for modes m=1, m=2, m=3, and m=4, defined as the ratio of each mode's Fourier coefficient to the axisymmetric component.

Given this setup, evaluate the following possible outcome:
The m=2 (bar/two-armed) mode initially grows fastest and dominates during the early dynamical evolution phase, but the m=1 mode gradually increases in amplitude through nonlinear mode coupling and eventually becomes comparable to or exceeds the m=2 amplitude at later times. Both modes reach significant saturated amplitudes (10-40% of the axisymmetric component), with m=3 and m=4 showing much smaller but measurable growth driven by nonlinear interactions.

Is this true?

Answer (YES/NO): NO